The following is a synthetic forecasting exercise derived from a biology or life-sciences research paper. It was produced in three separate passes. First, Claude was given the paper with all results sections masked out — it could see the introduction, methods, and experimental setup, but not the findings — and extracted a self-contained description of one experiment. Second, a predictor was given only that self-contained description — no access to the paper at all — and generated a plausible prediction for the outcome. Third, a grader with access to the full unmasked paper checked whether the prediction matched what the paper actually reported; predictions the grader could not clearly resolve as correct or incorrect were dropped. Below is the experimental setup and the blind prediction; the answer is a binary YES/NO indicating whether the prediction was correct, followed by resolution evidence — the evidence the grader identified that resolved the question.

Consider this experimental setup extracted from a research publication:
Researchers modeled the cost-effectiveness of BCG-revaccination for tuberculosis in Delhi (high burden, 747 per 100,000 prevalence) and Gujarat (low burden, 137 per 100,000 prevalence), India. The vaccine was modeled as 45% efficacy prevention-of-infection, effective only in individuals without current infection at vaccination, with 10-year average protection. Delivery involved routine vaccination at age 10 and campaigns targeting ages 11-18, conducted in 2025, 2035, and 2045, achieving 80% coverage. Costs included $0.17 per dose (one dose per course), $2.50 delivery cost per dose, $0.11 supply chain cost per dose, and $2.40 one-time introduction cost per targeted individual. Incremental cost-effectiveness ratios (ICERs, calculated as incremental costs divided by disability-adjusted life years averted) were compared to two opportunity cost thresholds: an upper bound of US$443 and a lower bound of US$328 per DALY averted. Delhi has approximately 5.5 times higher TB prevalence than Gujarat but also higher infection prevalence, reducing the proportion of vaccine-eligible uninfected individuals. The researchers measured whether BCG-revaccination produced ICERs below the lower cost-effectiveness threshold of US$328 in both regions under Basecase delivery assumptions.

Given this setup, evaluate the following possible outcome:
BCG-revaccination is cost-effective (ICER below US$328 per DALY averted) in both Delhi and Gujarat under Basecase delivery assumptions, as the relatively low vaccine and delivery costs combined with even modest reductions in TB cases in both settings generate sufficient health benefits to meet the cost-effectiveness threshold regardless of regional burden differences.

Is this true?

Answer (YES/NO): NO